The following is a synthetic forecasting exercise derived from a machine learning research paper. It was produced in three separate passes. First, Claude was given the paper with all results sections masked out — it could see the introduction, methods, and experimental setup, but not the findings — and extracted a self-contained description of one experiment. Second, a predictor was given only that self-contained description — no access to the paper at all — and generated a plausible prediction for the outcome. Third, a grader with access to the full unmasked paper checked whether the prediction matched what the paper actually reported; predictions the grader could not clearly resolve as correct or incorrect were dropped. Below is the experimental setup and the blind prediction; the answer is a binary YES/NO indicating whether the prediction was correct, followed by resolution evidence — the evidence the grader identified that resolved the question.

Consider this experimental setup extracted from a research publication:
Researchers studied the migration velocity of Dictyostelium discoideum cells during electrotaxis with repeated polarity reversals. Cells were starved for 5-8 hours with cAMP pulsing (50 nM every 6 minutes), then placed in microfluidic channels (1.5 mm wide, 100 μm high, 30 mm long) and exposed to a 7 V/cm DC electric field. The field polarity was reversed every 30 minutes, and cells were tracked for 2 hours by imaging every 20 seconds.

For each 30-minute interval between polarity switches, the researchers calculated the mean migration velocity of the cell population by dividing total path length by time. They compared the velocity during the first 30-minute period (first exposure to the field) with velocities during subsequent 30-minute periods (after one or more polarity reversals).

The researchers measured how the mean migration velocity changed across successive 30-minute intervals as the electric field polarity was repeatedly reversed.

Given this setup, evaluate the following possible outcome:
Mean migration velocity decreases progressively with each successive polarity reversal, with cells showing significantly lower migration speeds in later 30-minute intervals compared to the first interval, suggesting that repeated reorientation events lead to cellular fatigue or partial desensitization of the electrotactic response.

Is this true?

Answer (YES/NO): NO